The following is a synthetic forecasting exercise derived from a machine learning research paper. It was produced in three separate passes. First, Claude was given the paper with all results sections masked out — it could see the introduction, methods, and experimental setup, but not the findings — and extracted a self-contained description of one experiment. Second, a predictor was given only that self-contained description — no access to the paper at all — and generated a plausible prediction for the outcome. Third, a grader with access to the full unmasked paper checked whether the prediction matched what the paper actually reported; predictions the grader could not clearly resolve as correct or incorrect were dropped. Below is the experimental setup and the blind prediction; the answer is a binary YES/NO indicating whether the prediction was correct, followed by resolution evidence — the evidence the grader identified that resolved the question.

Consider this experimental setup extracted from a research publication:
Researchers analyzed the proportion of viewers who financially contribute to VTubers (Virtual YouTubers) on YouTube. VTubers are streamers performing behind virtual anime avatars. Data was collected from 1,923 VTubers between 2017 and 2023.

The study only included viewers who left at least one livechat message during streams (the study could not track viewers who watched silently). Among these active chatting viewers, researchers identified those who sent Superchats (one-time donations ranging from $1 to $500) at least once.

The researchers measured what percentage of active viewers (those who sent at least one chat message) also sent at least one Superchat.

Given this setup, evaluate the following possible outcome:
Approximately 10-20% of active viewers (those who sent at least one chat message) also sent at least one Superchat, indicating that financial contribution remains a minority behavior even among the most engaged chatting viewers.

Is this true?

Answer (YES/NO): NO